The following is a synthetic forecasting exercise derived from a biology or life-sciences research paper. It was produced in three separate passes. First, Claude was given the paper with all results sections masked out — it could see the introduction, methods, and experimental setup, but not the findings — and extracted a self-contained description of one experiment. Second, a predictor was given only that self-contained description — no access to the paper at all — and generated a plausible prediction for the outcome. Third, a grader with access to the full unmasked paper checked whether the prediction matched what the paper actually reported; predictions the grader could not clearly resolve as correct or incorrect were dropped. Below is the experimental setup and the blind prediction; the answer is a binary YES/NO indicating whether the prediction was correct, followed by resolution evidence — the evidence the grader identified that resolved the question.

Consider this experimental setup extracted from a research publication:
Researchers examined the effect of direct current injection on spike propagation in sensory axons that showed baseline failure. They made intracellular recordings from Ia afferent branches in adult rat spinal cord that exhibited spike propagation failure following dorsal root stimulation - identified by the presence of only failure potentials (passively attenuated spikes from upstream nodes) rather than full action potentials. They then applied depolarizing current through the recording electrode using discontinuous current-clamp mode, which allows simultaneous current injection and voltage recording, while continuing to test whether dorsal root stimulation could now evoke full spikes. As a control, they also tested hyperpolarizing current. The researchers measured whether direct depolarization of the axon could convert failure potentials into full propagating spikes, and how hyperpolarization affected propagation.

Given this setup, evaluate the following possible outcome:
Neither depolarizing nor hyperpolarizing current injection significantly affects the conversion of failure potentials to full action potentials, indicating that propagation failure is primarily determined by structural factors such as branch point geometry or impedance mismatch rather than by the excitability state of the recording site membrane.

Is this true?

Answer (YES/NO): NO